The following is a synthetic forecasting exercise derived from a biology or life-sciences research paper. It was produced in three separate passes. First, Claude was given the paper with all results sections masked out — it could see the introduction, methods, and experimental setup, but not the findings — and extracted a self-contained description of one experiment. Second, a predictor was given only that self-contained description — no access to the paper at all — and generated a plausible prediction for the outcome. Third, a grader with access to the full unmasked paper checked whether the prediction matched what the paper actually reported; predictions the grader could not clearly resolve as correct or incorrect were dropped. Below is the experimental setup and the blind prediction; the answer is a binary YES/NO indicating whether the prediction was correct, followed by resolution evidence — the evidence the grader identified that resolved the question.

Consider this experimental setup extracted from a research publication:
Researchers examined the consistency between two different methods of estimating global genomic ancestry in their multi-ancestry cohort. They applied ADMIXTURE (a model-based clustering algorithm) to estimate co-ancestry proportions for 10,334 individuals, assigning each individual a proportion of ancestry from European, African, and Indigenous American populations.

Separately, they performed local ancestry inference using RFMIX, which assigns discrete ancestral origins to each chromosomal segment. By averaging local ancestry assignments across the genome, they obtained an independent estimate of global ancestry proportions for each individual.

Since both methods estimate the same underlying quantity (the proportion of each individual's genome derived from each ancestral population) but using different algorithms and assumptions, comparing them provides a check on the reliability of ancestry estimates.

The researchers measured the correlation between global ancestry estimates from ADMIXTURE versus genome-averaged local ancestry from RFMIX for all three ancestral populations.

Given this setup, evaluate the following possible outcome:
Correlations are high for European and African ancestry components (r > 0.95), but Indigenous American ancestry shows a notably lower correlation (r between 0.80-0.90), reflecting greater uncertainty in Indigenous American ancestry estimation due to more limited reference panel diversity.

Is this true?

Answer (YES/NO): NO